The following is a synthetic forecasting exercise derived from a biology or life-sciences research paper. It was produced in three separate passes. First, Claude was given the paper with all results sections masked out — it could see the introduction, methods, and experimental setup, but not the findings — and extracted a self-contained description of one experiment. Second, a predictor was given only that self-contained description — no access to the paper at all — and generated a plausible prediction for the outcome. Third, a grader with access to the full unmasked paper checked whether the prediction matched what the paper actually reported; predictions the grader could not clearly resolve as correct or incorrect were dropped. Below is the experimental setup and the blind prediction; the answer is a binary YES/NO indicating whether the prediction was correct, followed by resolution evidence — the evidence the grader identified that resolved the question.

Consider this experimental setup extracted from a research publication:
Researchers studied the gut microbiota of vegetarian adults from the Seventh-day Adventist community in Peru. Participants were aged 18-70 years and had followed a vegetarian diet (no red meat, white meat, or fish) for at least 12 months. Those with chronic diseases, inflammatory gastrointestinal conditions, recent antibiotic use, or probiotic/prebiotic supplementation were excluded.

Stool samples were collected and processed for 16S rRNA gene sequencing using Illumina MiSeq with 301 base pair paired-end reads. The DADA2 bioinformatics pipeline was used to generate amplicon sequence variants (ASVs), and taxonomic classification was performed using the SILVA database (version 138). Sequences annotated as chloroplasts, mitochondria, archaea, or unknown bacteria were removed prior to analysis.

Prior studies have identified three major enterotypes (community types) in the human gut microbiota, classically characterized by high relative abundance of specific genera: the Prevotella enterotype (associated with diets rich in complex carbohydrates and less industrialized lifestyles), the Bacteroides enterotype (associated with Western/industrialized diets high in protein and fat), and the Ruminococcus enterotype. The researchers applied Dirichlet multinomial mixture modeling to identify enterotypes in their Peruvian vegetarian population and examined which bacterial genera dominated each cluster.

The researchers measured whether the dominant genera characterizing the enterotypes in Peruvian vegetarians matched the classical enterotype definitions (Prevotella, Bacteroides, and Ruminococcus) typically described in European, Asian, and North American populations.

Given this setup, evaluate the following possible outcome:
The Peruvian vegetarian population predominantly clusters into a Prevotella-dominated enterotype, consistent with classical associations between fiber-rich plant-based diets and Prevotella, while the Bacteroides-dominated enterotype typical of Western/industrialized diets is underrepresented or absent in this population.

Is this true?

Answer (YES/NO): NO